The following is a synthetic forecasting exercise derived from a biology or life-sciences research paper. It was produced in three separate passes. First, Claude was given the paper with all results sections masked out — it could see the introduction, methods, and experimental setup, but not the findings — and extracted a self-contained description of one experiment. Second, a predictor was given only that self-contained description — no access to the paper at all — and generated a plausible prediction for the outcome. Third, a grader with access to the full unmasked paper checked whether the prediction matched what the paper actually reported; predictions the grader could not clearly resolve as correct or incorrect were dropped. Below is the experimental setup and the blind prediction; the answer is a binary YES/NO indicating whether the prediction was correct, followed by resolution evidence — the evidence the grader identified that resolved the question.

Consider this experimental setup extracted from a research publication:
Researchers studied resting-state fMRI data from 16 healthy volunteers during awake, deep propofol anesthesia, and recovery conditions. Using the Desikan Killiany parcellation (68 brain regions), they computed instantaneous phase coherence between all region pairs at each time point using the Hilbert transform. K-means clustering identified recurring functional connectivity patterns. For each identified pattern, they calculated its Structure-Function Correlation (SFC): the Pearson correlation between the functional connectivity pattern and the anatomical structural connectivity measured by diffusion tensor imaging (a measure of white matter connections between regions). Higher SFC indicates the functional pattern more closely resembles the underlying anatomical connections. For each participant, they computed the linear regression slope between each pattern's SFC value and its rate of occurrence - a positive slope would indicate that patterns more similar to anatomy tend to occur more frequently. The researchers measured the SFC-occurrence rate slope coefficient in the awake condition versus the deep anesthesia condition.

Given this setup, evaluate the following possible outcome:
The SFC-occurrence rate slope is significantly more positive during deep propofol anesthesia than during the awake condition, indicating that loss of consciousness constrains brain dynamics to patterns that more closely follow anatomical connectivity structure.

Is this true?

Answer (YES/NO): YES